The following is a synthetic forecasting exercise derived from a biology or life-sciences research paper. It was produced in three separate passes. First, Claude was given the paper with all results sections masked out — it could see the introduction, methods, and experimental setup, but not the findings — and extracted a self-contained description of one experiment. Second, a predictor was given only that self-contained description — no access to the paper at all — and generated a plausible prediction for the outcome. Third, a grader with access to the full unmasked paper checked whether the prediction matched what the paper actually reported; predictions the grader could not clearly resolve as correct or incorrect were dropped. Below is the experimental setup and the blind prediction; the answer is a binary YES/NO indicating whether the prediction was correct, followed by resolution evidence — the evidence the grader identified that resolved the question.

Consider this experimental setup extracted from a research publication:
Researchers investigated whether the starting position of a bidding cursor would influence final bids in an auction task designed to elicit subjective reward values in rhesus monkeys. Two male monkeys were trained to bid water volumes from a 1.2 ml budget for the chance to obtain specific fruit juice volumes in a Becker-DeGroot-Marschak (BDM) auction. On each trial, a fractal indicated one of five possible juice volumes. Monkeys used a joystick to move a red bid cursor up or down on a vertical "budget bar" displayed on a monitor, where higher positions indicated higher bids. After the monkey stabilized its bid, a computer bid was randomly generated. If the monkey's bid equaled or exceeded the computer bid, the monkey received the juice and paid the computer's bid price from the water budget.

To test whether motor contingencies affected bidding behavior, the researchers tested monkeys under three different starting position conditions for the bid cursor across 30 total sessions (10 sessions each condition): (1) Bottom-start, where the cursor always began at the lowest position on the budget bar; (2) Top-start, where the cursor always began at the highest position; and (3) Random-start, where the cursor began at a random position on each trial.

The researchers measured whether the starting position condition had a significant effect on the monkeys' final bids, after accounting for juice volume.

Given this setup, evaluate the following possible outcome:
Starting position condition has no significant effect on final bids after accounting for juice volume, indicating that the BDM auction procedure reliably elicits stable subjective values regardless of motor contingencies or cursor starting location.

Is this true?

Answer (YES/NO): NO